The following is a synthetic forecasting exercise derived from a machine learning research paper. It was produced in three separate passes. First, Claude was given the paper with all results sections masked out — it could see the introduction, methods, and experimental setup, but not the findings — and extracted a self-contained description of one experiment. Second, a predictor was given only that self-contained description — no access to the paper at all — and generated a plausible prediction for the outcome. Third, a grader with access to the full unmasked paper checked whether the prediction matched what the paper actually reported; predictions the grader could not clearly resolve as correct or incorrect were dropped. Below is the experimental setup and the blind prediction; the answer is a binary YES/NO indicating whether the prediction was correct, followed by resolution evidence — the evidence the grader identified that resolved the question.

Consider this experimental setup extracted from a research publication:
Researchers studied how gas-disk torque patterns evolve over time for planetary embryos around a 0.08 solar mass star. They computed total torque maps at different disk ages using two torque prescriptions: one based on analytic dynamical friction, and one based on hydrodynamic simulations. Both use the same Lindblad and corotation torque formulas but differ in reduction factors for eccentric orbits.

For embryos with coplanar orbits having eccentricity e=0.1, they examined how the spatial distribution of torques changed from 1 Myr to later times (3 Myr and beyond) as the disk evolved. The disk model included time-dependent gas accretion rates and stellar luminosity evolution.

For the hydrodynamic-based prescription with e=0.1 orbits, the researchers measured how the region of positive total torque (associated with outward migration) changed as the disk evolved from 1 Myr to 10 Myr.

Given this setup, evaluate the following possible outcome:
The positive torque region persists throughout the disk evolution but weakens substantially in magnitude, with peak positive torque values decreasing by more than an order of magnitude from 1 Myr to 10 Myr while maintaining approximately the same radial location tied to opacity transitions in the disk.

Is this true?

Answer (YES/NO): NO